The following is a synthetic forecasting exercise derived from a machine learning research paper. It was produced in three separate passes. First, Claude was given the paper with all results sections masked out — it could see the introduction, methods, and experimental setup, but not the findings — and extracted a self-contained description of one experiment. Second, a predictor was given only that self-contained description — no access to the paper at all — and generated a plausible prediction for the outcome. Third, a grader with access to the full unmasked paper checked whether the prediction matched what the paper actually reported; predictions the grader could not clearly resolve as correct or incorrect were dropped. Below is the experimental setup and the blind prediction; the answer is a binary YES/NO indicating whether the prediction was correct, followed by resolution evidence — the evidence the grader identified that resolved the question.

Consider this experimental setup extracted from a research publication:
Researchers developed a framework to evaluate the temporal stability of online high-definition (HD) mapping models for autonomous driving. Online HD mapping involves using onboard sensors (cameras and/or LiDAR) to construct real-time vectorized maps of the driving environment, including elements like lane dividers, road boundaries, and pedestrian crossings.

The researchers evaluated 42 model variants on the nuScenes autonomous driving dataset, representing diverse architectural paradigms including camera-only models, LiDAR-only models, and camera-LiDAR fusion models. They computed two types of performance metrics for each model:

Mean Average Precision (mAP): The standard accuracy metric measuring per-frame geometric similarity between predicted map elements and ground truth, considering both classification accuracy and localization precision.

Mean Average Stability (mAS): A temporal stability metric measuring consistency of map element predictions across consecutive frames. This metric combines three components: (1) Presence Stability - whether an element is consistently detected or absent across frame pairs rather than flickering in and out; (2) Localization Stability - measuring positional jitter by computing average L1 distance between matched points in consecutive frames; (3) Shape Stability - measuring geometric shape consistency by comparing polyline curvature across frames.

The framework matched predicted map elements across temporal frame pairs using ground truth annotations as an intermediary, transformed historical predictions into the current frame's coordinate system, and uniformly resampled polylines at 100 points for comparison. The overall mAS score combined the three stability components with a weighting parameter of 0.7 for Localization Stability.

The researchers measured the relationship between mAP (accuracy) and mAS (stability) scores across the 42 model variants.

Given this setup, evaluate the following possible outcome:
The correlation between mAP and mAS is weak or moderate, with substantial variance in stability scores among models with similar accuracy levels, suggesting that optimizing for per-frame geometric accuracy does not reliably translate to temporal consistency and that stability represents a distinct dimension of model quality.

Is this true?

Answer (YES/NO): YES